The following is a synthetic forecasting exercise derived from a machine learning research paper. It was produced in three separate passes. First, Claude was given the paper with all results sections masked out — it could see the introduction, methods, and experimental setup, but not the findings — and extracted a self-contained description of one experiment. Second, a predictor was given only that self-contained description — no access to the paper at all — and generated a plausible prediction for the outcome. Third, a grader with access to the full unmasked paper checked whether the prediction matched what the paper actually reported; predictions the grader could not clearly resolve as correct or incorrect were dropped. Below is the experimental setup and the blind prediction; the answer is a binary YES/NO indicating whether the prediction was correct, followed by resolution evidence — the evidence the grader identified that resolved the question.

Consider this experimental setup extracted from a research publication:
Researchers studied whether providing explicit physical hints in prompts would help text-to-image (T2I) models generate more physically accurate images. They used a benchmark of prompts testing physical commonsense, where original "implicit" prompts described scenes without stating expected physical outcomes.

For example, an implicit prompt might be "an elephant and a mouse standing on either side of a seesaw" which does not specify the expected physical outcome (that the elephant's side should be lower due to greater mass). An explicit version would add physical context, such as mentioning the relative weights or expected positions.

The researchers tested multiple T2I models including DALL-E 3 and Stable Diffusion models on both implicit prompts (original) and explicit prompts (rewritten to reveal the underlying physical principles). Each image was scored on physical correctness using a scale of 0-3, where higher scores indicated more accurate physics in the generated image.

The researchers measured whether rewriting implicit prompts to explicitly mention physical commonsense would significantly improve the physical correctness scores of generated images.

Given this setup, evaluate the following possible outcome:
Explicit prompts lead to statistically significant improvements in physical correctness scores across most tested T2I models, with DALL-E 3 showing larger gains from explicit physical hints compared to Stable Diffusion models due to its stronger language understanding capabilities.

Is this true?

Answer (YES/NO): NO